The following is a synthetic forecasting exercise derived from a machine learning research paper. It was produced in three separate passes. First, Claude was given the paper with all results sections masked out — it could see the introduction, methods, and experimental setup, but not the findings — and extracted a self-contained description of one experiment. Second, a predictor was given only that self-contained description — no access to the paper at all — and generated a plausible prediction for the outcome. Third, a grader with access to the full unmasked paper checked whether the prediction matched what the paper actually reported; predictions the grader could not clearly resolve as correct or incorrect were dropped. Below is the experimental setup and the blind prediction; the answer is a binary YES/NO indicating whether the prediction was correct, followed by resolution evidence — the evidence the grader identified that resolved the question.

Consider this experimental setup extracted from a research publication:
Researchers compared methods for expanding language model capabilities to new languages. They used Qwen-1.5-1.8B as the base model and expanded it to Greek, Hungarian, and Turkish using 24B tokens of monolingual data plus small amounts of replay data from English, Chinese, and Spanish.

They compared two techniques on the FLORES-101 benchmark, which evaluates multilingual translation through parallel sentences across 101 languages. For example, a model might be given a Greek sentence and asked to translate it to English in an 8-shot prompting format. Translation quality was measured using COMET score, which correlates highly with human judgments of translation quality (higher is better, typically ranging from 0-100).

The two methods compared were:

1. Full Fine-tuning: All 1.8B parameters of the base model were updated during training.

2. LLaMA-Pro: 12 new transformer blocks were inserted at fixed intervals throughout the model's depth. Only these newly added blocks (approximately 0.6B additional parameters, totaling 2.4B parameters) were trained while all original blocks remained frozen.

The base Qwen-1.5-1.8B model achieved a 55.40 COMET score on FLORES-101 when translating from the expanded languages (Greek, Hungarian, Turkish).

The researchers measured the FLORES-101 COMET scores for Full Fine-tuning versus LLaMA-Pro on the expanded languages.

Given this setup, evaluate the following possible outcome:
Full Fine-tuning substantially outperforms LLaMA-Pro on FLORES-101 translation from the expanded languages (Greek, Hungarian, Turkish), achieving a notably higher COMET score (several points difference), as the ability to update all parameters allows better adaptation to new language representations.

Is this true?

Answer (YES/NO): NO